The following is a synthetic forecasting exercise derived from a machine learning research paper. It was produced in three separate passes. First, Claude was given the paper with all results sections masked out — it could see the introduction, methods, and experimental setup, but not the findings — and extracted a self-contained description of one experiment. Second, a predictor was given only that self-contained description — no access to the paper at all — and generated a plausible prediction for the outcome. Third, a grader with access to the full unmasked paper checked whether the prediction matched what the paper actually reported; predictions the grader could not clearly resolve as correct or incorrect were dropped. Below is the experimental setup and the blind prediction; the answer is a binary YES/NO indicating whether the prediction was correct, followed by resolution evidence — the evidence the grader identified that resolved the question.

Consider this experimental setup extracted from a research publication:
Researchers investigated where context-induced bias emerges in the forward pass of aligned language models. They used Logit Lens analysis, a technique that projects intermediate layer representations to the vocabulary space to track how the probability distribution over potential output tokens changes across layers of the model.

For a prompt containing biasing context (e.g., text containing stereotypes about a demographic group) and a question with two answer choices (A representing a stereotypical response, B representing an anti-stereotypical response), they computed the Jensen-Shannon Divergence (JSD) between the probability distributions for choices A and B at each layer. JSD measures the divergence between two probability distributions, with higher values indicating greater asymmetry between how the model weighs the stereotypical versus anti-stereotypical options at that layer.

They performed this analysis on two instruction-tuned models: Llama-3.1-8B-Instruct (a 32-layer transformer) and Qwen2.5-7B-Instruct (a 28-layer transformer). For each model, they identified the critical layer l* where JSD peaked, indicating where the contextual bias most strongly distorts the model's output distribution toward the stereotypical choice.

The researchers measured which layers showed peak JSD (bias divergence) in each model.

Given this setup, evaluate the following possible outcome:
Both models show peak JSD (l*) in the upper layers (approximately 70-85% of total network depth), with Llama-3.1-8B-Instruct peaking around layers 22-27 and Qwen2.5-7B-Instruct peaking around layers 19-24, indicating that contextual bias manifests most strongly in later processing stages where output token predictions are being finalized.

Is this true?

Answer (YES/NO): NO